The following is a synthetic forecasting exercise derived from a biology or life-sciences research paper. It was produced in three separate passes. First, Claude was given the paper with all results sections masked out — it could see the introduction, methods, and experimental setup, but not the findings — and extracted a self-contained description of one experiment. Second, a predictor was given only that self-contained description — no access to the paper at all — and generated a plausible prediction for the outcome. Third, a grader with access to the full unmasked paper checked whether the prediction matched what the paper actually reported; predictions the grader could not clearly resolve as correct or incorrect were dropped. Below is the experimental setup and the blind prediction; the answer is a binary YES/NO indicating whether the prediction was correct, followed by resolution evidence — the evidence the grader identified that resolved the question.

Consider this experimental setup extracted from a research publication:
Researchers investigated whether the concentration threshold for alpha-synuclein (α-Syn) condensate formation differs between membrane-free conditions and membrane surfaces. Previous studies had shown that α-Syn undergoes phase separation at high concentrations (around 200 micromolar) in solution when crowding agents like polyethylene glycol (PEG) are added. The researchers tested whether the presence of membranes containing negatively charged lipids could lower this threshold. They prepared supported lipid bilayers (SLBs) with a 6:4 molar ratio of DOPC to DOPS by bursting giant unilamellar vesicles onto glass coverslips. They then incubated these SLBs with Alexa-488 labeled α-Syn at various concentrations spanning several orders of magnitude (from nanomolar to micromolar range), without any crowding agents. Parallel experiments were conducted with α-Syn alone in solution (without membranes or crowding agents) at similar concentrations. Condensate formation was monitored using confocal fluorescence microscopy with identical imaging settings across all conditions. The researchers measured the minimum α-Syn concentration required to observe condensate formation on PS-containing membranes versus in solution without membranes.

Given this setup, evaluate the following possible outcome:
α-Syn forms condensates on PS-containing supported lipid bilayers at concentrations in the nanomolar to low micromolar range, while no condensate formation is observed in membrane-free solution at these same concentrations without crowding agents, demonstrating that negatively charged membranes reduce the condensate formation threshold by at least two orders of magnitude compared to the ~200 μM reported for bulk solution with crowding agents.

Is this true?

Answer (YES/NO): YES